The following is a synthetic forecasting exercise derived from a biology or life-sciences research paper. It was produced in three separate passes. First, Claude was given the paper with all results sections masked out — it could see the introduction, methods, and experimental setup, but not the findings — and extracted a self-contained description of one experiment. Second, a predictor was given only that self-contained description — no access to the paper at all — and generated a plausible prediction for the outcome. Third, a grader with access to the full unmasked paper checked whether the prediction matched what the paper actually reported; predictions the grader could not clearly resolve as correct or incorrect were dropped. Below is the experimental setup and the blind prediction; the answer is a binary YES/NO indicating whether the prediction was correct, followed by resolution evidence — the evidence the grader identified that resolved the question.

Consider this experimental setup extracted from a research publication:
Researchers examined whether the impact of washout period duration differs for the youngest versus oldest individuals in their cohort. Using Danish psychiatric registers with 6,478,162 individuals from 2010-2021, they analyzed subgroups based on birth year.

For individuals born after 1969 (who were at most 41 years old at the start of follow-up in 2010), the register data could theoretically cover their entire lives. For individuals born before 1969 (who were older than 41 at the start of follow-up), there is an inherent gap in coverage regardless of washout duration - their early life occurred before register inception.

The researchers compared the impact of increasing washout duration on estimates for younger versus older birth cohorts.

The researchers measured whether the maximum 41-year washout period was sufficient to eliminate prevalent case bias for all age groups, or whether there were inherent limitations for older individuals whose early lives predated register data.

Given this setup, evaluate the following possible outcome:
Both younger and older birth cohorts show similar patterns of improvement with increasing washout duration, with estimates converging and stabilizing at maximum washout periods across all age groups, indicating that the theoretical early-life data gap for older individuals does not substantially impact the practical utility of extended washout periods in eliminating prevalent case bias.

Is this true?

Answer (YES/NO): NO